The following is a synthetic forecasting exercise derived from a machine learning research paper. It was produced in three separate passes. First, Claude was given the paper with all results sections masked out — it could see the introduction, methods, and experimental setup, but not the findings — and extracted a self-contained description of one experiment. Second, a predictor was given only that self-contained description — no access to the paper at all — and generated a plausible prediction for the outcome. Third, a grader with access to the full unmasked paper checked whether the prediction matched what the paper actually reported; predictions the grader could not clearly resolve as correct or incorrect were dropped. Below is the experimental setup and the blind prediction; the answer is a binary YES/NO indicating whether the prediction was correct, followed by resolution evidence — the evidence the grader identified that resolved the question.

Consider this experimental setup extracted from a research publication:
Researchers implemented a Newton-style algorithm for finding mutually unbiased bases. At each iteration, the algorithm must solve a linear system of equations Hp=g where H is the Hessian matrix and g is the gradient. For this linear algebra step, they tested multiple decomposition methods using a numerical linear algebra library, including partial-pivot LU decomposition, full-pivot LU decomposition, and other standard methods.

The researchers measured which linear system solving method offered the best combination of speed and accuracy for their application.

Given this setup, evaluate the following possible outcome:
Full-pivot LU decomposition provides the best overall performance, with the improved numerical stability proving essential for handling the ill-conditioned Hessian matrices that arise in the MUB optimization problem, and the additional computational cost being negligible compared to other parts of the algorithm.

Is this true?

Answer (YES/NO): NO